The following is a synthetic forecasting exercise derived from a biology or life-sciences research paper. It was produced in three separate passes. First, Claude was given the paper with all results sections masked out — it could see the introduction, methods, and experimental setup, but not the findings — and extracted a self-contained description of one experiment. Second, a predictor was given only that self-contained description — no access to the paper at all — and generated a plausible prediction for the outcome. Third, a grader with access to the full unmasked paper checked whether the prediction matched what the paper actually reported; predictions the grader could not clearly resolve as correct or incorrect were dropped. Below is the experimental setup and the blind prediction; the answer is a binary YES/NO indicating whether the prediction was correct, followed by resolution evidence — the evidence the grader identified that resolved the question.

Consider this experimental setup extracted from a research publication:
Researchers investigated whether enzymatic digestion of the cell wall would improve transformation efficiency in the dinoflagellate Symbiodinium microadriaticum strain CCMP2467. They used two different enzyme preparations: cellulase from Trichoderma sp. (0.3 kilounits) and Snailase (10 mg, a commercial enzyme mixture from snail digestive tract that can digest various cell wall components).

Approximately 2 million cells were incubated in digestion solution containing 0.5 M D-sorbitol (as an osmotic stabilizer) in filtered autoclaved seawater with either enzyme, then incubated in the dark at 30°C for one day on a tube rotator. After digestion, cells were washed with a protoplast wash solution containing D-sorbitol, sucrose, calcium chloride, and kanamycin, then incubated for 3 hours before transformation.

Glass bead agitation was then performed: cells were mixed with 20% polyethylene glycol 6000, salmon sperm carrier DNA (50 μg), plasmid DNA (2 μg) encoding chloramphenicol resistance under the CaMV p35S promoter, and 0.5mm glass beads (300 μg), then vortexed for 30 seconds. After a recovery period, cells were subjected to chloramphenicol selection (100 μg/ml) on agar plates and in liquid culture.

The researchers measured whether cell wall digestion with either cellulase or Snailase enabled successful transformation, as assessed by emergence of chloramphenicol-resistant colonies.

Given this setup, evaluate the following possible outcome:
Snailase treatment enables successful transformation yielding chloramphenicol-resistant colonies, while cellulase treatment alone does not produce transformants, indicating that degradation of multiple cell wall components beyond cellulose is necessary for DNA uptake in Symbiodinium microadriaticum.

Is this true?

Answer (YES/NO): NO